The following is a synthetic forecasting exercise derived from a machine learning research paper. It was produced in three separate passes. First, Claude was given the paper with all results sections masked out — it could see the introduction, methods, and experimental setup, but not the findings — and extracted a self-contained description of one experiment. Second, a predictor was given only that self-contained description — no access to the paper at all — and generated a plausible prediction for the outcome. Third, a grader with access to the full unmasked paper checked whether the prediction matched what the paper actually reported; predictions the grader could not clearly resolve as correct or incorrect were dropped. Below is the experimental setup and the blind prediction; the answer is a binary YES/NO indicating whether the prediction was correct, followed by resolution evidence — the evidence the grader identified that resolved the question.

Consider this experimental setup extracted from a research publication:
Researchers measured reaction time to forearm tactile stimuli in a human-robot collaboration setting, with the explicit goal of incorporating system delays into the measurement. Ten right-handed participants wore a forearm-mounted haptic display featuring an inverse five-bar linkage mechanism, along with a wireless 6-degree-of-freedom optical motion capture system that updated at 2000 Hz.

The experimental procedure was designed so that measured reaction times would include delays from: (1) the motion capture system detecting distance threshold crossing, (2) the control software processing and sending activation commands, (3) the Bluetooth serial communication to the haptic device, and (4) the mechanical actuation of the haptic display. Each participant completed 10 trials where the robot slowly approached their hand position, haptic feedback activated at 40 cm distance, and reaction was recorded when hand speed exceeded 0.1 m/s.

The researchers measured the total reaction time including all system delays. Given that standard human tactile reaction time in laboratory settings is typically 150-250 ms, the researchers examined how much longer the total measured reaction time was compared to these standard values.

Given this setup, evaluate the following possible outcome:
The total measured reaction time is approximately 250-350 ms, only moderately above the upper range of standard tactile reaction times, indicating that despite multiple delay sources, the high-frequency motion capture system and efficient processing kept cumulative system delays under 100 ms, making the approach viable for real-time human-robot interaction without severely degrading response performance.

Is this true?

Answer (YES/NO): YES